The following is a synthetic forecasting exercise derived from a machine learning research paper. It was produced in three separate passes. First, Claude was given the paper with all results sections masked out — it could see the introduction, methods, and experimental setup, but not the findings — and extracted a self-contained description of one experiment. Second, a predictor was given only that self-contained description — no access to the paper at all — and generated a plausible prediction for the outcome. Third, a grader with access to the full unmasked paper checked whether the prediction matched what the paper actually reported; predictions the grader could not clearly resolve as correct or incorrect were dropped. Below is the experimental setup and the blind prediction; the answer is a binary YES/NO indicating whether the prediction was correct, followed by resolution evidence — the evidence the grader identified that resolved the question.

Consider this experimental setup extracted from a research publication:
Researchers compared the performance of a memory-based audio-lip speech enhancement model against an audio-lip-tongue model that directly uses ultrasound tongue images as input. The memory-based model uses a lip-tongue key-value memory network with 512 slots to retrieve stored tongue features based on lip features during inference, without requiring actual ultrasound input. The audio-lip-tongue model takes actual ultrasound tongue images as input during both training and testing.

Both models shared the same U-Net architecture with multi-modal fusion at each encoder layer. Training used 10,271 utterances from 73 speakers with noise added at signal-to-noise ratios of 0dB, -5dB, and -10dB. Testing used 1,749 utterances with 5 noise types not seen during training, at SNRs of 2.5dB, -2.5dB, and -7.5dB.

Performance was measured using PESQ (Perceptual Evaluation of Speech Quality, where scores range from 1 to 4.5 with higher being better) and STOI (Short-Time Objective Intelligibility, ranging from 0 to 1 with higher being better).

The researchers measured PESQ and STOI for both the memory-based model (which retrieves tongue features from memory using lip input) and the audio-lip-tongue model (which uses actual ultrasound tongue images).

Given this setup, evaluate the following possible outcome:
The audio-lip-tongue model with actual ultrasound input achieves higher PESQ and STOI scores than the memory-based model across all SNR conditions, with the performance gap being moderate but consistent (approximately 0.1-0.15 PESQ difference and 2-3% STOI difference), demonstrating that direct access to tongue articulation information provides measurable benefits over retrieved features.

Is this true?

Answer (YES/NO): NO